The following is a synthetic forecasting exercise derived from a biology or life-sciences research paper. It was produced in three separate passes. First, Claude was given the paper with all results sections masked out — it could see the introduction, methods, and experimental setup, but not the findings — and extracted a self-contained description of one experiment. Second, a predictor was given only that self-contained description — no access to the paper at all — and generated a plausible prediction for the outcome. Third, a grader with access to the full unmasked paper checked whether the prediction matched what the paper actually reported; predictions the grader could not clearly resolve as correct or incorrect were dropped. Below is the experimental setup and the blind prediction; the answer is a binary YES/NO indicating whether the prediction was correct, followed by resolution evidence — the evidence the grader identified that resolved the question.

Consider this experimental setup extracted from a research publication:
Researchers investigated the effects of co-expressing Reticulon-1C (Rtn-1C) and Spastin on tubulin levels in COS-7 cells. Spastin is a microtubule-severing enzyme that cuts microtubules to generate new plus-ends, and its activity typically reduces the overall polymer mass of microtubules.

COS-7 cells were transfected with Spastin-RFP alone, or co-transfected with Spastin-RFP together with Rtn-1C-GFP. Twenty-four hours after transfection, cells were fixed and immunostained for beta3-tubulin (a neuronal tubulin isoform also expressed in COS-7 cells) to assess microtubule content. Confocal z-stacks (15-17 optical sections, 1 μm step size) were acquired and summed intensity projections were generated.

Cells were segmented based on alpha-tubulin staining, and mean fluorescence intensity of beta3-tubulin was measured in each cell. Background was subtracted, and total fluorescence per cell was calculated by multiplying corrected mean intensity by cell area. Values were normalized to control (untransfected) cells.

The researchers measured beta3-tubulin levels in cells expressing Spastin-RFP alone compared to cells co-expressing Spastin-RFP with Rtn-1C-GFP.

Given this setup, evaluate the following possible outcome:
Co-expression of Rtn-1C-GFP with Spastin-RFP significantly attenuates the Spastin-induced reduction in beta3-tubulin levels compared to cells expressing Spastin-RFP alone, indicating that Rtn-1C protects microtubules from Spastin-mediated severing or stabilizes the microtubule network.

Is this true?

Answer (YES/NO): YES